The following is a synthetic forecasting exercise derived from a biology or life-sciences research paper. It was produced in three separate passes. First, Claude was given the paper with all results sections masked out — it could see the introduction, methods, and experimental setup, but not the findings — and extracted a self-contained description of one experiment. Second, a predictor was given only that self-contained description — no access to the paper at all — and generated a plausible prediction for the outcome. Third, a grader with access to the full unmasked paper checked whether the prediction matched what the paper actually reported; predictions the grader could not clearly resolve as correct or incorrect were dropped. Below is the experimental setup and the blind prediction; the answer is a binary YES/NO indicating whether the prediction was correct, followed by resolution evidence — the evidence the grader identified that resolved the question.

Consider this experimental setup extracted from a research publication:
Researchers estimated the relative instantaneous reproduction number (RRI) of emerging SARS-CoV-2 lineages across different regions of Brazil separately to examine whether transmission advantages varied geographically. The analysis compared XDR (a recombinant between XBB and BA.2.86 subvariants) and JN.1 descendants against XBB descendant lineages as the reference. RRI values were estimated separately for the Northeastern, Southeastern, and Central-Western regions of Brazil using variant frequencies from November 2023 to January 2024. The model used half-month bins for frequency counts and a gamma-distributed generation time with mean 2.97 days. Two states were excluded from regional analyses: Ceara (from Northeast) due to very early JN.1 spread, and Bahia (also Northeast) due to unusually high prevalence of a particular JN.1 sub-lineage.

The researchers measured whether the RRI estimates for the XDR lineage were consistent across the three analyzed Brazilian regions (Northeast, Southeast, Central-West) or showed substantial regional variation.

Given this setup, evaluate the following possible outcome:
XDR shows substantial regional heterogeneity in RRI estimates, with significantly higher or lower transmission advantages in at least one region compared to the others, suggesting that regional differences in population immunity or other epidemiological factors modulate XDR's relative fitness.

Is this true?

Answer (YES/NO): YES